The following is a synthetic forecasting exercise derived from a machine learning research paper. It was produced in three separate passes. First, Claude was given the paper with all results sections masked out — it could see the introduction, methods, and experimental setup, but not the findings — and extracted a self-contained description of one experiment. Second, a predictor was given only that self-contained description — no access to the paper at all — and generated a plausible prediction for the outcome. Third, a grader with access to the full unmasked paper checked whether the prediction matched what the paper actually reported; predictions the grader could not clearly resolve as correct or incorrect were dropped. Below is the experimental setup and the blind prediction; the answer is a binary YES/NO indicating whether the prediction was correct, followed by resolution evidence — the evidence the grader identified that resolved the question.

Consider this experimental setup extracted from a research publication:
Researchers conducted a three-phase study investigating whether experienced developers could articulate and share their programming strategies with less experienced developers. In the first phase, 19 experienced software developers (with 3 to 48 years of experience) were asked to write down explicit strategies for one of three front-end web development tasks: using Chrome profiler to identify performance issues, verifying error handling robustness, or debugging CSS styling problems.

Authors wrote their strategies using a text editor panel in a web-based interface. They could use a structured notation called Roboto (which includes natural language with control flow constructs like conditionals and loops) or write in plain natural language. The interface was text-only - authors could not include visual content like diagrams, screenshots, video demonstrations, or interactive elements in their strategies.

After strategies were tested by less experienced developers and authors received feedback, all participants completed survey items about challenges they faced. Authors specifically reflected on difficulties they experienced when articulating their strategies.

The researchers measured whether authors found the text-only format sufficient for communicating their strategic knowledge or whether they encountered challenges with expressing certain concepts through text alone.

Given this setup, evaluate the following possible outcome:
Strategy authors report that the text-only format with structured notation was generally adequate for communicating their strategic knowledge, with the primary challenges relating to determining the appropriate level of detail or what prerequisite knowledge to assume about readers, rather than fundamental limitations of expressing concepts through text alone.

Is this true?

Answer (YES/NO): NO